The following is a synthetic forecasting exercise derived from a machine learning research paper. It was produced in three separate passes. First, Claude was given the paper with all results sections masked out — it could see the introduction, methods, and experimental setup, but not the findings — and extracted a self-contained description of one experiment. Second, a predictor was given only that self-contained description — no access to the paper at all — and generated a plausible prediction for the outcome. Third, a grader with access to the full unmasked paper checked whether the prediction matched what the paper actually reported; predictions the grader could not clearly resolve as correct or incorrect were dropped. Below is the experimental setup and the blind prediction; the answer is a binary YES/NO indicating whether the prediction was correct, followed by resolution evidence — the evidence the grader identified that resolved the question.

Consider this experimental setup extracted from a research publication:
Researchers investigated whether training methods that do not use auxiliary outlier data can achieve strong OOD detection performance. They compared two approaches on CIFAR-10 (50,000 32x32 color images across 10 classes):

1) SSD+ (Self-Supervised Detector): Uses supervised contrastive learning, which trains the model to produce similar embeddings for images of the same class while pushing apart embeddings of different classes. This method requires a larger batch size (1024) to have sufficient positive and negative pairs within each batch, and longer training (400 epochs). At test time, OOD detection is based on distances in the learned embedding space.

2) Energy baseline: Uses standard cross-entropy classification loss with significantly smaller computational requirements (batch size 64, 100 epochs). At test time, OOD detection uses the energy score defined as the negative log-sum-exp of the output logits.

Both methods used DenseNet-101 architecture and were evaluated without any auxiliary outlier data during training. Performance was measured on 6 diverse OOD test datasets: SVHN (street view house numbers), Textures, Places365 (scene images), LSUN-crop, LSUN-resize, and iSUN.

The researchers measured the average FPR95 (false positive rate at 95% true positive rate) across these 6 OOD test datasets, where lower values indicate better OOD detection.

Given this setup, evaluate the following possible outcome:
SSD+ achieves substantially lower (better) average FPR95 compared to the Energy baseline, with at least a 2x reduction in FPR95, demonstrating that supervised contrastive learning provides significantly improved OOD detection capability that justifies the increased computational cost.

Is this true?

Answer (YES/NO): YES